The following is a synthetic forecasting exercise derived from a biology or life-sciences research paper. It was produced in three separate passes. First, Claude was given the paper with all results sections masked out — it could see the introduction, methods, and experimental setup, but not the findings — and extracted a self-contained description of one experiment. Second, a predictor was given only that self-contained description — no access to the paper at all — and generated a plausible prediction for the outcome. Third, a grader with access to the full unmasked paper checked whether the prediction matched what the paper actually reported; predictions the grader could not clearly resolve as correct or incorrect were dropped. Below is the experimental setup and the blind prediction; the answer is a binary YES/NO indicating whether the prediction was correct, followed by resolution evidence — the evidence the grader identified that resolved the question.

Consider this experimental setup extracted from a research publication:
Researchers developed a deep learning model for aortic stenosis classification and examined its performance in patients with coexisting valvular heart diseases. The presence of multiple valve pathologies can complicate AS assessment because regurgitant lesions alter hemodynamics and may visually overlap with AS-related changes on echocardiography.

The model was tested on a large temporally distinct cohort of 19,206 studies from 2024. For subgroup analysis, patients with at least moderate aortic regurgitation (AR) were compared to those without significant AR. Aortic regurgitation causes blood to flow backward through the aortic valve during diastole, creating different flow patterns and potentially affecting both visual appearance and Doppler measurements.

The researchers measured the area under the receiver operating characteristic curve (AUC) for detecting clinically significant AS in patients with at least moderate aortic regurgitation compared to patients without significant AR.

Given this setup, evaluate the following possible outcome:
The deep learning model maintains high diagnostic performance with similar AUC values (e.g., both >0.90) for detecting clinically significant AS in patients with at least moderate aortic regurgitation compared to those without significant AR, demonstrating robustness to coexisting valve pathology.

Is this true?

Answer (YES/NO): YES